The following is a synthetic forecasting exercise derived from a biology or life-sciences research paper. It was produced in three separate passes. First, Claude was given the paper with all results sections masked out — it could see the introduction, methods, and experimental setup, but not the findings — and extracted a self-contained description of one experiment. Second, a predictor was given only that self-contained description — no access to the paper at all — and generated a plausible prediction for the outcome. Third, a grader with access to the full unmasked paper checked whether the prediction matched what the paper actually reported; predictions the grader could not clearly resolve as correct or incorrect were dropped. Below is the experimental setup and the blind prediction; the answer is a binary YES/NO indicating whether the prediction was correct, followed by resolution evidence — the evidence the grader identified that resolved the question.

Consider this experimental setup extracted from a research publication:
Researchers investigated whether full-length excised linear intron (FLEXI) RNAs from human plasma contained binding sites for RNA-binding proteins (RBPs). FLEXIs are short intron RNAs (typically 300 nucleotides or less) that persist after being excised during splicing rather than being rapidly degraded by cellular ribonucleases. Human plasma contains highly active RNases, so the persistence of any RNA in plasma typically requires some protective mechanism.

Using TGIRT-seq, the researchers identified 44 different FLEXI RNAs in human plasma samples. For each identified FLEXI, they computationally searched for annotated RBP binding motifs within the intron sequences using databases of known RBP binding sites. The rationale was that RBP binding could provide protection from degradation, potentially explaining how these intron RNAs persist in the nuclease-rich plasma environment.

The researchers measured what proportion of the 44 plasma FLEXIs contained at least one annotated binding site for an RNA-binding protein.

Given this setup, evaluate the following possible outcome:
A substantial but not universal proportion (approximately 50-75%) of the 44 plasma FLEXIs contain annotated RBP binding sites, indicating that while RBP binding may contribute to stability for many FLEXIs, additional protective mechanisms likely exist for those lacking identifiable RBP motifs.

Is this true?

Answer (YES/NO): YES